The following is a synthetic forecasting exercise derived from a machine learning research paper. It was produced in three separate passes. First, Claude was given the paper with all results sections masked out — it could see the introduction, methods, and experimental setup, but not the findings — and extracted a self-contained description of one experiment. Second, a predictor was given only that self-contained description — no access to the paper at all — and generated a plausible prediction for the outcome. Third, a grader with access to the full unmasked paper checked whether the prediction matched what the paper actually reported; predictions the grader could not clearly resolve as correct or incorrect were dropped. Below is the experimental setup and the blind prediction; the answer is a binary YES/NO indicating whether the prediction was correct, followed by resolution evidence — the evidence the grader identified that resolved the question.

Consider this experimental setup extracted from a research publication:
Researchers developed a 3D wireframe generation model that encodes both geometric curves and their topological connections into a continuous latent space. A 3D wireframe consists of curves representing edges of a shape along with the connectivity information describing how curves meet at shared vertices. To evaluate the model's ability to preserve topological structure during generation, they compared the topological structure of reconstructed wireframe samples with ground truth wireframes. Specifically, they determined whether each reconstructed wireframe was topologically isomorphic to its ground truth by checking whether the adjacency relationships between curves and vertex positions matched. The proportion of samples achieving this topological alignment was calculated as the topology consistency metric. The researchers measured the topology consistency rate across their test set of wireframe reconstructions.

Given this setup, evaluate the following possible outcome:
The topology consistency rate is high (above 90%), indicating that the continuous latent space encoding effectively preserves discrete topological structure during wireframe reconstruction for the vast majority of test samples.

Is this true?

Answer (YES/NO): NO